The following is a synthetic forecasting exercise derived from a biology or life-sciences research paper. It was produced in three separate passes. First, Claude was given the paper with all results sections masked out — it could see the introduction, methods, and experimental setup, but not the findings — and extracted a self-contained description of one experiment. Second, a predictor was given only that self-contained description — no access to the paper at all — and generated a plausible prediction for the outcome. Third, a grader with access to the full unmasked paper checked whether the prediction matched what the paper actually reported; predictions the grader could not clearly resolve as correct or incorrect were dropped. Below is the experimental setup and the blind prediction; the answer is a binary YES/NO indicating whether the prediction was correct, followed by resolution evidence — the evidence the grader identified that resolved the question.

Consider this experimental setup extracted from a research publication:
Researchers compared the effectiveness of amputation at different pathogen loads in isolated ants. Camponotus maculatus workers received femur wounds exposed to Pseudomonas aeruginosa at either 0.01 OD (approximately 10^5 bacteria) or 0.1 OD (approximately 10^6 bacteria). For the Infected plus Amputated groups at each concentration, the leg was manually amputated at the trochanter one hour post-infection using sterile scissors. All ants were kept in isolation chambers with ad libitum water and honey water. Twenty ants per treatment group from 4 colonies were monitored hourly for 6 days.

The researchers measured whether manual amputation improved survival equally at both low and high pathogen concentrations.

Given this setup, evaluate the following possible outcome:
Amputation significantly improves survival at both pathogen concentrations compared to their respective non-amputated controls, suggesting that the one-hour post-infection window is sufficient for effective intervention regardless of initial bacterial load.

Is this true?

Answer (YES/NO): YES